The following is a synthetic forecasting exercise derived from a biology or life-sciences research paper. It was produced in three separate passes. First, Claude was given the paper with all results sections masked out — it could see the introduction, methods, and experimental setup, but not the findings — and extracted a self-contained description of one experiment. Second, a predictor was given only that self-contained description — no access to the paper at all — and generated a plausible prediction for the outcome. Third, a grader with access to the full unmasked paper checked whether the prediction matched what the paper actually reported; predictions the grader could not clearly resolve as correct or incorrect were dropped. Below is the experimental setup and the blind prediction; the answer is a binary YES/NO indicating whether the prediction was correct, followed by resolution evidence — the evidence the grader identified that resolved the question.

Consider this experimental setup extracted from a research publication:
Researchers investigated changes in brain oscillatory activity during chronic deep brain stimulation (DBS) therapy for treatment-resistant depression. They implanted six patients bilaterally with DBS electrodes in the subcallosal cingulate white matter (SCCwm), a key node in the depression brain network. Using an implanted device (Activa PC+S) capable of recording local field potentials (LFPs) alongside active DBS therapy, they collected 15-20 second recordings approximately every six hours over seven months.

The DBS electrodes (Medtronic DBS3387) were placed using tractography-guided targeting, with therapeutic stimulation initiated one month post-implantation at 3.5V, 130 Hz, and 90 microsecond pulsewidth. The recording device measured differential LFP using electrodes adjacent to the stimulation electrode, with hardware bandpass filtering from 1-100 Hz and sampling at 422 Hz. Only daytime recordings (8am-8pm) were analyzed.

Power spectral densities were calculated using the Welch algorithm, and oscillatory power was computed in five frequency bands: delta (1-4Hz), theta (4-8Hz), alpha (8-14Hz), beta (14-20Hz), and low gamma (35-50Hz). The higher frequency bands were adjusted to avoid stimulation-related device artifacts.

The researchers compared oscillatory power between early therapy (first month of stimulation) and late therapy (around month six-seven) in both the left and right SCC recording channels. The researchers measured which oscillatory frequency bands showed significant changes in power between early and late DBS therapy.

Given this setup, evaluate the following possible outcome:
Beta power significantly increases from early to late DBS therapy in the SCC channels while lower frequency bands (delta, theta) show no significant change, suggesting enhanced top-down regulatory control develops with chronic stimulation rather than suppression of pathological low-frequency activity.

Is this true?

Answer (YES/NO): NO